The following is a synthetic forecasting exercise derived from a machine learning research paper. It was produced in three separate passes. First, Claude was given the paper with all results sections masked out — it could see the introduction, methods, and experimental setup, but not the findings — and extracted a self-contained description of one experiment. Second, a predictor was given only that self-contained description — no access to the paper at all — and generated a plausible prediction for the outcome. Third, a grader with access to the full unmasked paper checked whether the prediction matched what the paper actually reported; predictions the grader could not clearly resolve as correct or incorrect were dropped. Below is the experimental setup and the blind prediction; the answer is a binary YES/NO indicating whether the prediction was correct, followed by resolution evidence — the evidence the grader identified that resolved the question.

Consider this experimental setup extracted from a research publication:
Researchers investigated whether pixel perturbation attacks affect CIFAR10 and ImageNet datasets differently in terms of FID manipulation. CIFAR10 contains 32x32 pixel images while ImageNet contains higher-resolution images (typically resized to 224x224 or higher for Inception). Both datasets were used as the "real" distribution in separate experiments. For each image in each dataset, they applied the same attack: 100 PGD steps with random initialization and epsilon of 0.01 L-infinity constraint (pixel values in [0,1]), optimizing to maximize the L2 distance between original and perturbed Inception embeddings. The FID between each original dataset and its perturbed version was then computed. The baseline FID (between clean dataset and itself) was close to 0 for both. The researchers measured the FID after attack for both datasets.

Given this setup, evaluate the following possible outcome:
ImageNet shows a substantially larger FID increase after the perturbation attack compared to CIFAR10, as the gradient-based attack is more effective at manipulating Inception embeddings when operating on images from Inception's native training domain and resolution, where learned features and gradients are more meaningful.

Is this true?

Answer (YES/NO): YES